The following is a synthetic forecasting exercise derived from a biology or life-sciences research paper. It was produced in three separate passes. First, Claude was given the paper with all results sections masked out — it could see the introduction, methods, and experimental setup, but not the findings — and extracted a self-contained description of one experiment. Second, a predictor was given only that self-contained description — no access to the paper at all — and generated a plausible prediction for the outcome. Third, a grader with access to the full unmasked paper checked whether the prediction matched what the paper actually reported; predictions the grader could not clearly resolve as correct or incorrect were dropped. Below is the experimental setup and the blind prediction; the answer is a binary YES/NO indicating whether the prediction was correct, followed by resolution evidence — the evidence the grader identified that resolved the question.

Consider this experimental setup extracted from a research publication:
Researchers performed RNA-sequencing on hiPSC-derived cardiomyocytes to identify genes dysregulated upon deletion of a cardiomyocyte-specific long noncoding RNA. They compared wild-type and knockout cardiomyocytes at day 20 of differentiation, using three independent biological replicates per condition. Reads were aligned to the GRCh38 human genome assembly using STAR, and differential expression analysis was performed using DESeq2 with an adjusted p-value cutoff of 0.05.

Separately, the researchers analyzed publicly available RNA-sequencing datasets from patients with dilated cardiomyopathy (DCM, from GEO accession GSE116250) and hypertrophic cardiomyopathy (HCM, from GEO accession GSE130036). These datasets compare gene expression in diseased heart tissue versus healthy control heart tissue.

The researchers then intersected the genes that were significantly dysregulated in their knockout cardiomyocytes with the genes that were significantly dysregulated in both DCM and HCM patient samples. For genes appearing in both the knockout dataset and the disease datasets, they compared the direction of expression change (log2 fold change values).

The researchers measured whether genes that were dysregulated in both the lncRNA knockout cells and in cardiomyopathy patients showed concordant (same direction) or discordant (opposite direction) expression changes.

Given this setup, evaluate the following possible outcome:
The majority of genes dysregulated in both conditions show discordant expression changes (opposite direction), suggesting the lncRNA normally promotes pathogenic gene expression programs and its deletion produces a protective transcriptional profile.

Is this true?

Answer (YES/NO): NO